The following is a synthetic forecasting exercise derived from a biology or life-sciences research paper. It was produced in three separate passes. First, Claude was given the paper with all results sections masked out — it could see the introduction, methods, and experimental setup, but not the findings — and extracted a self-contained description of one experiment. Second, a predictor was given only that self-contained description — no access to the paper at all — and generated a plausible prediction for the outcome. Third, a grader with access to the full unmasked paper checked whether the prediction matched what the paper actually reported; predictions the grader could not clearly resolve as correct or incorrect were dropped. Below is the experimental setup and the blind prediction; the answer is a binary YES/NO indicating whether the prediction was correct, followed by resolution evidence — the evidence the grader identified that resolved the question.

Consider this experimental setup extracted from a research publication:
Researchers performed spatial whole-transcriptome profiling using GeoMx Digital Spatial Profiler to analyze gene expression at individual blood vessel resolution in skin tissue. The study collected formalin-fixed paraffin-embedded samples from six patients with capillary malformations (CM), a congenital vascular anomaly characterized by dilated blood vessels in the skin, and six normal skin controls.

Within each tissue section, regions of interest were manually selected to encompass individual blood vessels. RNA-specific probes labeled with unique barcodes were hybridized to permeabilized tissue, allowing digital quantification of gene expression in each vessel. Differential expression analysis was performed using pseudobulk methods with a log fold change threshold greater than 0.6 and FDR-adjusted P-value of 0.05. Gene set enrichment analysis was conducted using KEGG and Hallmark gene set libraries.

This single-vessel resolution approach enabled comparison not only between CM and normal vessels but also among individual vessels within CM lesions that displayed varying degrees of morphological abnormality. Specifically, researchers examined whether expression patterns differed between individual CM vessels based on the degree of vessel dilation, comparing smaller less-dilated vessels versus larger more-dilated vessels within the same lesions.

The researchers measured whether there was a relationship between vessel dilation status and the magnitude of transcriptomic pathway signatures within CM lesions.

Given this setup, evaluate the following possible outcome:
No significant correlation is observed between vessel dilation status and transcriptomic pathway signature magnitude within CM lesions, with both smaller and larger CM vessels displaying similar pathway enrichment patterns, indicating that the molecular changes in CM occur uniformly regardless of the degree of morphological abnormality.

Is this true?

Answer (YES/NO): NO